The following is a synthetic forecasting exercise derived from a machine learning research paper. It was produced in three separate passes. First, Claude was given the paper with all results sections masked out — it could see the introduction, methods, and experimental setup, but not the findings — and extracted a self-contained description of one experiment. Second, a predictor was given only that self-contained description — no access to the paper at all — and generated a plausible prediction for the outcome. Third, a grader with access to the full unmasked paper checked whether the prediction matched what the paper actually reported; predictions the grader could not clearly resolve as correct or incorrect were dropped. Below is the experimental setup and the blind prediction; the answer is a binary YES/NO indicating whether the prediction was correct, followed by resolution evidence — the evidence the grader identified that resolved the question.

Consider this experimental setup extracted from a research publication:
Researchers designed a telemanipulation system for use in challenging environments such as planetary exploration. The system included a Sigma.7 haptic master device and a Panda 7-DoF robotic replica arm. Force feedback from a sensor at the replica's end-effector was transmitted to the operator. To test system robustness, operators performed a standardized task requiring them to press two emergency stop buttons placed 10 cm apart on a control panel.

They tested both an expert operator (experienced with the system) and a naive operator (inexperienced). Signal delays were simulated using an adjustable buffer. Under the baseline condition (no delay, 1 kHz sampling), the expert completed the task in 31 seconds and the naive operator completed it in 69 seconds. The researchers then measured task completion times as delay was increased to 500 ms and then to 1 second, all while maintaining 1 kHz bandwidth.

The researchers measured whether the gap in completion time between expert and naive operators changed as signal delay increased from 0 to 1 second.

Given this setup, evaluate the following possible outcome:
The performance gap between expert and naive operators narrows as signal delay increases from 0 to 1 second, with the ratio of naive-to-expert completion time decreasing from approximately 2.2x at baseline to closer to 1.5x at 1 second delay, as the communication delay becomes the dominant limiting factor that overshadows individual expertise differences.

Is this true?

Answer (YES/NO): NO